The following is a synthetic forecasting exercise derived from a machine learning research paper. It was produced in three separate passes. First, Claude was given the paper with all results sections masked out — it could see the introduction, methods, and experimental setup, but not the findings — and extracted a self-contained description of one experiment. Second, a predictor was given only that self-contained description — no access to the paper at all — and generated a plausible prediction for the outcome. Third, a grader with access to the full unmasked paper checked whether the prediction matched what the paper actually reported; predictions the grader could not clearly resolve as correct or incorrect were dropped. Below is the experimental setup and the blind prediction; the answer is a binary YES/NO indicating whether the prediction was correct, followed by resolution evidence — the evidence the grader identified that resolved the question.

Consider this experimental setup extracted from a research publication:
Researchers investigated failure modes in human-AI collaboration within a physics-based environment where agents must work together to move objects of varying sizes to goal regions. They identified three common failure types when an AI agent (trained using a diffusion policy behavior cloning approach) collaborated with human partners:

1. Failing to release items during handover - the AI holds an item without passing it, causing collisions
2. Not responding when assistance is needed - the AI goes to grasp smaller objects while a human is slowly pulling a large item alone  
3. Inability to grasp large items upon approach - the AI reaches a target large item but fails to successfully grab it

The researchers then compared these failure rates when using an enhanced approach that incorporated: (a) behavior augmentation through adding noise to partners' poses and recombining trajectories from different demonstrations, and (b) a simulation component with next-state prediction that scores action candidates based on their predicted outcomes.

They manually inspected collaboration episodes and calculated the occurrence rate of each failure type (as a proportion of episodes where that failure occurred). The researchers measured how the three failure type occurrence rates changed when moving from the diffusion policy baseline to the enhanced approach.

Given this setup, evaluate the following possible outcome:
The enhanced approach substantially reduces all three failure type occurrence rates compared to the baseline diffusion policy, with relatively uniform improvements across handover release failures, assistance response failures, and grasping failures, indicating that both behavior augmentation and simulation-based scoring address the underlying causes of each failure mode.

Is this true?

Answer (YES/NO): NO